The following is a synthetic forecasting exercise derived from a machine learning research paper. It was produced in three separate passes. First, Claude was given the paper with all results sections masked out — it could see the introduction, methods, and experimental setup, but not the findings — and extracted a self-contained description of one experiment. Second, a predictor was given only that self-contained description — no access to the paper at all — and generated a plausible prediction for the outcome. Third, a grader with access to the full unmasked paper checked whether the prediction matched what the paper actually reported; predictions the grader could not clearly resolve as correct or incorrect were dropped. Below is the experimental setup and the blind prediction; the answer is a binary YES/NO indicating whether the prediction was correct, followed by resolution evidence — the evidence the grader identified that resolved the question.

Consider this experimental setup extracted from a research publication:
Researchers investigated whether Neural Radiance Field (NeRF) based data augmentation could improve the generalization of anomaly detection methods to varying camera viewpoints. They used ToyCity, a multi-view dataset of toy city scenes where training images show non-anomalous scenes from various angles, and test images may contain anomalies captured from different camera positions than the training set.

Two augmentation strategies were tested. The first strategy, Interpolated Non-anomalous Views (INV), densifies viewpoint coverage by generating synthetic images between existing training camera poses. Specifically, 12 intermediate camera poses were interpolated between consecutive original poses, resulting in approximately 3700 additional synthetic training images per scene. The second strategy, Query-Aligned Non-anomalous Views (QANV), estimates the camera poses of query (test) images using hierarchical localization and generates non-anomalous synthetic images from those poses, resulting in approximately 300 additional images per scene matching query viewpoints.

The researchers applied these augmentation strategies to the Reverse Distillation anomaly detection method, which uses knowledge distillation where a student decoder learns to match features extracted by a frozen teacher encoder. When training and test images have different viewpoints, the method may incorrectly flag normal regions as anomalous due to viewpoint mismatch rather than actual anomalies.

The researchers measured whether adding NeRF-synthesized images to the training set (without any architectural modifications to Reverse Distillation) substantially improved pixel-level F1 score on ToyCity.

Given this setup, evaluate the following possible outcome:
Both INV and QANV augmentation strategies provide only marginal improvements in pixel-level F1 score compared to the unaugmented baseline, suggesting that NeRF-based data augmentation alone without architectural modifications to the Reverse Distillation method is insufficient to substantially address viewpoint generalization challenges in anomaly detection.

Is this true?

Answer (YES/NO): YES